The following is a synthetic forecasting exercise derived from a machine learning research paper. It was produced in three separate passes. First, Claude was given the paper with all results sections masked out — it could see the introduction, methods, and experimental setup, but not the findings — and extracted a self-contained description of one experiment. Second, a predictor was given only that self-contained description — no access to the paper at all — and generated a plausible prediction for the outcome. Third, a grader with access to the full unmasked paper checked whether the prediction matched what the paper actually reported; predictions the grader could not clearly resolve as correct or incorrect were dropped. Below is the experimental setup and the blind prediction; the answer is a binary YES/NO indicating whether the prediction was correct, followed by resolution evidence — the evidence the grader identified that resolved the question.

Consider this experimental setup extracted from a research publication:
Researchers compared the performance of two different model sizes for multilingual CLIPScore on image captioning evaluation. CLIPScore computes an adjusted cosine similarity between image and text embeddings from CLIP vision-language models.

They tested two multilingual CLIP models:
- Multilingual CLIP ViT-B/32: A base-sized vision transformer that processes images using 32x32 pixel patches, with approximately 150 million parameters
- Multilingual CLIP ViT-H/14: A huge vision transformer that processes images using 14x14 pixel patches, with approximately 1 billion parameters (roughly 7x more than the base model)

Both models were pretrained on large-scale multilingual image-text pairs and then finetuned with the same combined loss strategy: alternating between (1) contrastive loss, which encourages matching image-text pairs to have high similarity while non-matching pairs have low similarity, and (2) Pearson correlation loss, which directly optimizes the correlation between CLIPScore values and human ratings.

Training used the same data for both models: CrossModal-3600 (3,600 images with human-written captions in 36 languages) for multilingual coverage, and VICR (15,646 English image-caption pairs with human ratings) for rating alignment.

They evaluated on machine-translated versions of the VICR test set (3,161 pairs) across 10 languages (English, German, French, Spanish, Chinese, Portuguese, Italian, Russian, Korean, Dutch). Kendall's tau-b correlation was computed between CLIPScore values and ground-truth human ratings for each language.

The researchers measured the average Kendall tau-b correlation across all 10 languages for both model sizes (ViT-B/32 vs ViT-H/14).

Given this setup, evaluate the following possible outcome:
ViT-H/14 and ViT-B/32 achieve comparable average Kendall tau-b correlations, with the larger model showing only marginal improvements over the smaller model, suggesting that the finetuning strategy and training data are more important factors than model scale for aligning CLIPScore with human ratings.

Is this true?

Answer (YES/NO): YES